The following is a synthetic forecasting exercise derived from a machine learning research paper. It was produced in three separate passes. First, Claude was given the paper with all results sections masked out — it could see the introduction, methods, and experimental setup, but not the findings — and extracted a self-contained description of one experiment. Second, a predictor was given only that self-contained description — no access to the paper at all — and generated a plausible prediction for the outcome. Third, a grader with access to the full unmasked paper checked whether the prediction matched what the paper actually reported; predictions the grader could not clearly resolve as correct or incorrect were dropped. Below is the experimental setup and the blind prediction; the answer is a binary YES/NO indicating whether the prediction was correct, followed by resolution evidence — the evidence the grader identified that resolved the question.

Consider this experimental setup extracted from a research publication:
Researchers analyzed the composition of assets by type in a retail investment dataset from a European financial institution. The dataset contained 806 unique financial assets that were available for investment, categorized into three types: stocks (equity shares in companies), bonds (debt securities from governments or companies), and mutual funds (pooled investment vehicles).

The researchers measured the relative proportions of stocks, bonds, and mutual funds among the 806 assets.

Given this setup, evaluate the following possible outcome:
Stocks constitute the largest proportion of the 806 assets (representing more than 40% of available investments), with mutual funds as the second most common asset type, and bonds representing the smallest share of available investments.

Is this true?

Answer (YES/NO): NO